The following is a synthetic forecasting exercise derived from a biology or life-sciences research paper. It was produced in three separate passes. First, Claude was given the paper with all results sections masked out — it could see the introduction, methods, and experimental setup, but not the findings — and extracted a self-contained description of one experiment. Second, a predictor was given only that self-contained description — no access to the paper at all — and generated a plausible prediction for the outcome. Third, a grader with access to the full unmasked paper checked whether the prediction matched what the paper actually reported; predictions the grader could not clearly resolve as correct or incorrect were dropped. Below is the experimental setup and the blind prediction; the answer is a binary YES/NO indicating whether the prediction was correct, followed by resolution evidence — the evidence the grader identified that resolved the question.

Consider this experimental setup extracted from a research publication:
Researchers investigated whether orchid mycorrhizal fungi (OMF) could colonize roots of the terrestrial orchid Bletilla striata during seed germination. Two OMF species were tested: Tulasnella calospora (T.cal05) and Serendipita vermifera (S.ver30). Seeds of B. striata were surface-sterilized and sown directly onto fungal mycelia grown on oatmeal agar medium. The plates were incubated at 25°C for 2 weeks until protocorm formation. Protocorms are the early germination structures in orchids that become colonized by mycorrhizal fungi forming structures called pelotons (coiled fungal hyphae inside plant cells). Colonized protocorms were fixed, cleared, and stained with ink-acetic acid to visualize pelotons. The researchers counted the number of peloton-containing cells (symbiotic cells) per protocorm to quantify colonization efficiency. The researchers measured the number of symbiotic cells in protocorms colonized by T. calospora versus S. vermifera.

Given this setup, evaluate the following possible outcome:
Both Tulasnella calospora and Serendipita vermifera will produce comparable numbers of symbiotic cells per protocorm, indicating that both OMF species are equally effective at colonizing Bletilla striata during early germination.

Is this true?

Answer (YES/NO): NO